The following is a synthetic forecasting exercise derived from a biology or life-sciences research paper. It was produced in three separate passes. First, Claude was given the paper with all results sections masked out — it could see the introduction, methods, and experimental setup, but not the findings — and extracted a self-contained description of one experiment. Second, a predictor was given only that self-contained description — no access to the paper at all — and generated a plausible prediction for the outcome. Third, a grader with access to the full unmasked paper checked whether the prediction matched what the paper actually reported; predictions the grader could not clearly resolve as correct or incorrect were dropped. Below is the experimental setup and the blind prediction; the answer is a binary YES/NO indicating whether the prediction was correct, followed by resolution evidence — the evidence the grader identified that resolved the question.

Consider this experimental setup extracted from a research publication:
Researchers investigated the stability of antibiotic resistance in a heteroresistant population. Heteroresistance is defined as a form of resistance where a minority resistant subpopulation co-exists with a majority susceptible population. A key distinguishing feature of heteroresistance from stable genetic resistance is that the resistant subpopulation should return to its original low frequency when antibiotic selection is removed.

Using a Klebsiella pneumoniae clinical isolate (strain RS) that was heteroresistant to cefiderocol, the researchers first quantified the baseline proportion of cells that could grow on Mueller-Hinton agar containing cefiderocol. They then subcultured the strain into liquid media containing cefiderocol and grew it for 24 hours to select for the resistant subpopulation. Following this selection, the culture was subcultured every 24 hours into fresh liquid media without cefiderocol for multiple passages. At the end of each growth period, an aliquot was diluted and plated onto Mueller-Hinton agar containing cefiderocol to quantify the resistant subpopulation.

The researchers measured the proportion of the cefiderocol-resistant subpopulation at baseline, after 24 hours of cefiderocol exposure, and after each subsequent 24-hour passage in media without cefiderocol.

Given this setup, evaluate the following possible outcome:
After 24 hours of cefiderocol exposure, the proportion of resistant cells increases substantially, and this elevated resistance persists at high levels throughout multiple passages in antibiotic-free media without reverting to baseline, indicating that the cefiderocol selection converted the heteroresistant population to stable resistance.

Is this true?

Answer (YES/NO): NO